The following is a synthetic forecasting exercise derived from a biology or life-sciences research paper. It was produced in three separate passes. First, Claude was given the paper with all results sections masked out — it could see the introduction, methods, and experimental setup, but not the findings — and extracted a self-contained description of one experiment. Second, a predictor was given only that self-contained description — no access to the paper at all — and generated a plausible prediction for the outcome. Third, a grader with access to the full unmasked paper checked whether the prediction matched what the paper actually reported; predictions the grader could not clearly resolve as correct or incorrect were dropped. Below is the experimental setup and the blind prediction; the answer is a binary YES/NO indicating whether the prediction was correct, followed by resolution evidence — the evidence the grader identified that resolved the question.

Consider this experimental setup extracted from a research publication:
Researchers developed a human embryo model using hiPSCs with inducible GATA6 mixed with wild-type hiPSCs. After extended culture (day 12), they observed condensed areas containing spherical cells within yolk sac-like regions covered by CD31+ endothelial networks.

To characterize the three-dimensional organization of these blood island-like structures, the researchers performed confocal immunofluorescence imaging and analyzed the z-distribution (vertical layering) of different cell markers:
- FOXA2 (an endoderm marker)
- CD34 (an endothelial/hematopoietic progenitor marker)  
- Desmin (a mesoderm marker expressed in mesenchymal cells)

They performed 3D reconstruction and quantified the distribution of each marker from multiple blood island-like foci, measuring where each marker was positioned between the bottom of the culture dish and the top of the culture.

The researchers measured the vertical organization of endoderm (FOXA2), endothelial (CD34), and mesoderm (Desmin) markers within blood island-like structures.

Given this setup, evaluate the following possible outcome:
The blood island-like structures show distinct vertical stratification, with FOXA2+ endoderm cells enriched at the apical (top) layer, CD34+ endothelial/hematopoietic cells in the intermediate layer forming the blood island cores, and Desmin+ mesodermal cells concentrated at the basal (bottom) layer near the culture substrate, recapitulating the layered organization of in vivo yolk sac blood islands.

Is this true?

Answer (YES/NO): YES